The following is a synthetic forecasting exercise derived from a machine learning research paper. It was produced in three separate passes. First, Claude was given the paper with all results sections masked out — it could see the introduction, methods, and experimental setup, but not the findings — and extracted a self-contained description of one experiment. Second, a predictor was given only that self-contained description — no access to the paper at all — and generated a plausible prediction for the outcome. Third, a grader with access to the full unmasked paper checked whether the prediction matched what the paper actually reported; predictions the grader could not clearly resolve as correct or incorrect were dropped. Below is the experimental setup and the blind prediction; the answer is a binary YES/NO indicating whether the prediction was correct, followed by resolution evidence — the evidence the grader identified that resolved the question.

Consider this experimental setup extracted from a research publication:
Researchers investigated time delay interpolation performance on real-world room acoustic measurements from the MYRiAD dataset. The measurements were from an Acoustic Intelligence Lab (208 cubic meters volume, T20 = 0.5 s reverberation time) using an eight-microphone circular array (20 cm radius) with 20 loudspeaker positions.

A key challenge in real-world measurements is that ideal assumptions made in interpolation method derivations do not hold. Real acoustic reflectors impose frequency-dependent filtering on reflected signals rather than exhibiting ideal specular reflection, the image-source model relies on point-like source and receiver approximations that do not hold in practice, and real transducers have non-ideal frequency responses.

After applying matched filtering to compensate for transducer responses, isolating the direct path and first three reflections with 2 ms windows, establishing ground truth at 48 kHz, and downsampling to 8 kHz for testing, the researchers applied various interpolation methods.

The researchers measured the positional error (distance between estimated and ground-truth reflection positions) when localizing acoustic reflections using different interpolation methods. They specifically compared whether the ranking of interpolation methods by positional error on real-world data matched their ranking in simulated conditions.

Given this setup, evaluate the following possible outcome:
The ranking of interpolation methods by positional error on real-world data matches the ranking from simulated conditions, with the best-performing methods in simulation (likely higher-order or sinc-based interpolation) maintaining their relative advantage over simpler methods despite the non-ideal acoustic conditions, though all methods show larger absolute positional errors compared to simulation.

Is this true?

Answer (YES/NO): NO